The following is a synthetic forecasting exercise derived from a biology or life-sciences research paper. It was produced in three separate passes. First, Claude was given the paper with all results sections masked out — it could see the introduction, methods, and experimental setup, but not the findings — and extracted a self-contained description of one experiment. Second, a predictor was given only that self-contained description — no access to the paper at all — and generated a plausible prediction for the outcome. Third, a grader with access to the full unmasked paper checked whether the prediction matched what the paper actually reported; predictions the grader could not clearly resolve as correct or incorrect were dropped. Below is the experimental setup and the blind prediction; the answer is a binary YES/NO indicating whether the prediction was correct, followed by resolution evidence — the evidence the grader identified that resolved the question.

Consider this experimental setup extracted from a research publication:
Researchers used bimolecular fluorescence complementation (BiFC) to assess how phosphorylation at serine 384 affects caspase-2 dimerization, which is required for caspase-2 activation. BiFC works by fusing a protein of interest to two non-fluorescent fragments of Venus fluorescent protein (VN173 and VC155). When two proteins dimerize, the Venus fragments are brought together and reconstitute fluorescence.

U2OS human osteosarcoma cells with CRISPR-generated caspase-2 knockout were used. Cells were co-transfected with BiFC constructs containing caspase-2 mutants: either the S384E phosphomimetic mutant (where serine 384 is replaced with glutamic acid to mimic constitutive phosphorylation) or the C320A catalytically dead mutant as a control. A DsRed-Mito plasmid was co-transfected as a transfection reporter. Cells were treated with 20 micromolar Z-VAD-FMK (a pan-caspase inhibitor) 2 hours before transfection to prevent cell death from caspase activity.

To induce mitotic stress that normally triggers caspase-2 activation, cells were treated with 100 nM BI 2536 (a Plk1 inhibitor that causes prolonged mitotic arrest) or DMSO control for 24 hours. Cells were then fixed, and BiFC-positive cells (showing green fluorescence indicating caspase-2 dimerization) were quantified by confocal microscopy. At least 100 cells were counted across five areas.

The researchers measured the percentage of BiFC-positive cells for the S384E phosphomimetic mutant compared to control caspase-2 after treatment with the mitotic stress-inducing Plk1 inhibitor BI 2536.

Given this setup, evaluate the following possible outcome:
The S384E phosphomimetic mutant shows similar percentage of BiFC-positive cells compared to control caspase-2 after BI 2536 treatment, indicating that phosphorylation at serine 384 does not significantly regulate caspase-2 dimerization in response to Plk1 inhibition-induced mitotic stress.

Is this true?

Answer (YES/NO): YES